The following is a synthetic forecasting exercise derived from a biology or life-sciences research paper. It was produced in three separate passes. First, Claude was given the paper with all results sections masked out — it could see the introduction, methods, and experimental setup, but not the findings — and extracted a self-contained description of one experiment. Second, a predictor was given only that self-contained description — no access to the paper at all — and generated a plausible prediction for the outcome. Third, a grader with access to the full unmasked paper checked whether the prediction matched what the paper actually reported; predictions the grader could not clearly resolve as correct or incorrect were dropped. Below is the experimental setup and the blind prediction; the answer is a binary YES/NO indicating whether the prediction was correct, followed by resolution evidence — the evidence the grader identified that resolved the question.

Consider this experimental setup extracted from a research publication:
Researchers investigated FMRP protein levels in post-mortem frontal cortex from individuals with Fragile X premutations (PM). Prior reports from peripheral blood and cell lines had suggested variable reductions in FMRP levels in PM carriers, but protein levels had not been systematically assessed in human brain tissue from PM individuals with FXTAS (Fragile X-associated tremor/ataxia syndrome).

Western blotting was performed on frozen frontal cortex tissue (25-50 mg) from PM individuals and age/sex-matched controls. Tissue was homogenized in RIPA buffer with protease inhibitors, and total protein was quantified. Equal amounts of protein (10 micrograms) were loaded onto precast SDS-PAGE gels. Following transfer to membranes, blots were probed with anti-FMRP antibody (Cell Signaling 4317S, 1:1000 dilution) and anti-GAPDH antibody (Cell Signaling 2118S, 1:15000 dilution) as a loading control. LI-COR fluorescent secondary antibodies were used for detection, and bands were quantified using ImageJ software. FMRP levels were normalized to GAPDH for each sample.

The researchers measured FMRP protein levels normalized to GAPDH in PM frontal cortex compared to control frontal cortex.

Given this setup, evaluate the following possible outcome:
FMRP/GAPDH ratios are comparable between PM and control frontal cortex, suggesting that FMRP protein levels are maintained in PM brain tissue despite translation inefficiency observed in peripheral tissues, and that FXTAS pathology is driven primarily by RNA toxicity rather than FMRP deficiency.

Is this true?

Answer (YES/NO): NO